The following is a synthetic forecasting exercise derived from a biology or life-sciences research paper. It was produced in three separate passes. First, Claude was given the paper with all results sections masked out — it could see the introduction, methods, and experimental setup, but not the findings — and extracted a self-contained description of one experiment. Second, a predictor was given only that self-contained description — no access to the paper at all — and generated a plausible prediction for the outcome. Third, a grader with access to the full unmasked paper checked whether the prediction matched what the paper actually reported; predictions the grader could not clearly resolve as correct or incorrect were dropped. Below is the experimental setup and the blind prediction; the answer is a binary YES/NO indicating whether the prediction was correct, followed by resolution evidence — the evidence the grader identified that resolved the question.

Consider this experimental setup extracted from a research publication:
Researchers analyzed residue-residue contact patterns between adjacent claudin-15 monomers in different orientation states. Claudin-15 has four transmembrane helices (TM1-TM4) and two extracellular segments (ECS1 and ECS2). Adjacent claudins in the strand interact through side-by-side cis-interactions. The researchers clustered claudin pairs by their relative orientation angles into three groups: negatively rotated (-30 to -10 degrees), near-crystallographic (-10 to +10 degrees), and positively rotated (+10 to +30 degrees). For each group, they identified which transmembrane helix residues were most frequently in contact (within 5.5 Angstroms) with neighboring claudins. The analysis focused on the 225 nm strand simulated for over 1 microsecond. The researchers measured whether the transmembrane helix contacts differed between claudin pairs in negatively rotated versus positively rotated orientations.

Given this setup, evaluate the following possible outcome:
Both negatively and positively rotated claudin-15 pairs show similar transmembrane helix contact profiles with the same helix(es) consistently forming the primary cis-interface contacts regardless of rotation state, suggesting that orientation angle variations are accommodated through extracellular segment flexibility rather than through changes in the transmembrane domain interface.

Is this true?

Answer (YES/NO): NO